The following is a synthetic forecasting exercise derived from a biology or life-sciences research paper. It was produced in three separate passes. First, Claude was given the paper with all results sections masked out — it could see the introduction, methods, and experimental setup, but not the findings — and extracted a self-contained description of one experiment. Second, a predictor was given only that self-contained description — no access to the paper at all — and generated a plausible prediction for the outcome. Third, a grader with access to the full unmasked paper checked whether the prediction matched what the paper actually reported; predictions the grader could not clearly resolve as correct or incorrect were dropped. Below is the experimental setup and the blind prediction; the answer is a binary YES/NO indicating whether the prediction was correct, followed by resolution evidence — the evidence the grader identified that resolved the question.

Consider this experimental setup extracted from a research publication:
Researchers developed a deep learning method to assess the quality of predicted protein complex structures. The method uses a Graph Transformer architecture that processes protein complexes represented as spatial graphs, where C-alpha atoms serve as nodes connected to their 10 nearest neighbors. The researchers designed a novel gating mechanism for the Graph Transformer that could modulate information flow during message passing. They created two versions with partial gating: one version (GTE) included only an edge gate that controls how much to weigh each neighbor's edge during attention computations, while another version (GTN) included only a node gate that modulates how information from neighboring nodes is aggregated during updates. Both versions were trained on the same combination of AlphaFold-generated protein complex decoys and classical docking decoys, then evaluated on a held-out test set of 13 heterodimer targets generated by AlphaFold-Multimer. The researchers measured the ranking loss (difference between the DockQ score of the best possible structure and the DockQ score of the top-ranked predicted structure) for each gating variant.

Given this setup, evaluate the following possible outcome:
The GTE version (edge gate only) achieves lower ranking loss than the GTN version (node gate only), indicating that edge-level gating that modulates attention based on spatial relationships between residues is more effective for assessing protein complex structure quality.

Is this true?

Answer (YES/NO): YES